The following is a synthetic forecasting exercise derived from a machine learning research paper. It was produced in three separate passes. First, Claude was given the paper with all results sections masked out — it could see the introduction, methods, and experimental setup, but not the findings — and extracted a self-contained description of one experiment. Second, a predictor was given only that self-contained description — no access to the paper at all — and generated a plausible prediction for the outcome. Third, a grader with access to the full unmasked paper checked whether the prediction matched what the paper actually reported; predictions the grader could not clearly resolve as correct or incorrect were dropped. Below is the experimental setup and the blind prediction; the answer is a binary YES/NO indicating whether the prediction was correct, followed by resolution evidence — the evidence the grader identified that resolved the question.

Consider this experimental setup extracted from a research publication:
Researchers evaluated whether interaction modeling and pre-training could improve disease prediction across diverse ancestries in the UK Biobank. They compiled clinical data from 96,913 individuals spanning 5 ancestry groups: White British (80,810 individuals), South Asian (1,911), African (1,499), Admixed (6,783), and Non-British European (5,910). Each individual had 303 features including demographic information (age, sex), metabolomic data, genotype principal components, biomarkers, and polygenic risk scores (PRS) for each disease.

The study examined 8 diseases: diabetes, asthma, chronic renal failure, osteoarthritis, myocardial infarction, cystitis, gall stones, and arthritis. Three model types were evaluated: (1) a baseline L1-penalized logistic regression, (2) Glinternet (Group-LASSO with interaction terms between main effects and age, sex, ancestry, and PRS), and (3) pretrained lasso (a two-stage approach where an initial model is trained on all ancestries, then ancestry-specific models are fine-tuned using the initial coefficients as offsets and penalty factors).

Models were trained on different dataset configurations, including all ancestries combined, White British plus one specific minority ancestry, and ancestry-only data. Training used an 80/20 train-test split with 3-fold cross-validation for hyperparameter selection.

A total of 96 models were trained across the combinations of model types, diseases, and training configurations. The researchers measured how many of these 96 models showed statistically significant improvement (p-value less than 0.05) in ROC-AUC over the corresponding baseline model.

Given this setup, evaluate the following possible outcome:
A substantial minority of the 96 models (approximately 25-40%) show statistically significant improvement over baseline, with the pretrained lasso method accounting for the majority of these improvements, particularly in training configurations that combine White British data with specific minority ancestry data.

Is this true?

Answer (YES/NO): NO